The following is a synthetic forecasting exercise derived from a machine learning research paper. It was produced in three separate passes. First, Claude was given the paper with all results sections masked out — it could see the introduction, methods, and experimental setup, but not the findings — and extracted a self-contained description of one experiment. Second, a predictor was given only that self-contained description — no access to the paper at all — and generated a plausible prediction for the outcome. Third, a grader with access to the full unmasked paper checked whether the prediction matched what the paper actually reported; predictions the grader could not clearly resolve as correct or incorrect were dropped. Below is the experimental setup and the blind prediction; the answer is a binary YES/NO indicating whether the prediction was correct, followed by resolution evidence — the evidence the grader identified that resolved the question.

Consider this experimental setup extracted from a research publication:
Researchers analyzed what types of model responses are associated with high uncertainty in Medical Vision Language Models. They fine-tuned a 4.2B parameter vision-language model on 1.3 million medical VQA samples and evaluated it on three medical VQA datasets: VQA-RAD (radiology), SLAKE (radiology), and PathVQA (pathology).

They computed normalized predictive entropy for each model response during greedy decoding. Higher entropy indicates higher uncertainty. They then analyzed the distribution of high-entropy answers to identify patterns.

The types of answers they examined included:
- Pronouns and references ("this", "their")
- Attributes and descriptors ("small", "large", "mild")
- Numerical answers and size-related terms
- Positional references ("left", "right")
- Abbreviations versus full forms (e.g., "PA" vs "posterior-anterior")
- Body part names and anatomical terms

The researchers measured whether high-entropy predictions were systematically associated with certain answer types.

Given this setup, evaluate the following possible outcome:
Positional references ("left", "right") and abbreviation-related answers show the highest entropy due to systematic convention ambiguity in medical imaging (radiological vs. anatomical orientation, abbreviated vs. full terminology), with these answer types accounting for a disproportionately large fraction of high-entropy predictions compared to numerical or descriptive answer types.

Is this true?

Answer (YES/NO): NO